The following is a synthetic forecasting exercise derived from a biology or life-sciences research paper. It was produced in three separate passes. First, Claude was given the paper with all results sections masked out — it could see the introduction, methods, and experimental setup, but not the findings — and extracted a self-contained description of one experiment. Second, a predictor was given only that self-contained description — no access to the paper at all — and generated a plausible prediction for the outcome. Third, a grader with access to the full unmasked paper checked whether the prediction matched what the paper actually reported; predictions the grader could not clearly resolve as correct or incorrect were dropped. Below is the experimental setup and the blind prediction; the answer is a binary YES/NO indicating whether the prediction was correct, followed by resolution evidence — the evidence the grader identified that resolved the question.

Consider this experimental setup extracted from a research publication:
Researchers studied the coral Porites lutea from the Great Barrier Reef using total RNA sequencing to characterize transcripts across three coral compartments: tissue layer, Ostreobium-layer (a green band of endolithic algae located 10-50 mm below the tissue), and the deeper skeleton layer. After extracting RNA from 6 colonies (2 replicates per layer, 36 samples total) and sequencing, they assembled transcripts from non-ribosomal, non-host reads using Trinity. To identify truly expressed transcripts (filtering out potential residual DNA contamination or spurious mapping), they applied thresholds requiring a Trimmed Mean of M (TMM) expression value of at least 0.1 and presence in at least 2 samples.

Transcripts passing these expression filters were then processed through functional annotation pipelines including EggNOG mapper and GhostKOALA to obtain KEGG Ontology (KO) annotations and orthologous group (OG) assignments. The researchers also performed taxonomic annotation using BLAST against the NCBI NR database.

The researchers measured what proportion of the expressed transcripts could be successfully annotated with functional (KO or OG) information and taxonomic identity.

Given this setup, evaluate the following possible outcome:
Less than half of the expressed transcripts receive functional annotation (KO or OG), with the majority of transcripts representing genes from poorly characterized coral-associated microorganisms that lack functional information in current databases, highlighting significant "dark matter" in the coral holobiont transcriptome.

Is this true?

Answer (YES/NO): YES